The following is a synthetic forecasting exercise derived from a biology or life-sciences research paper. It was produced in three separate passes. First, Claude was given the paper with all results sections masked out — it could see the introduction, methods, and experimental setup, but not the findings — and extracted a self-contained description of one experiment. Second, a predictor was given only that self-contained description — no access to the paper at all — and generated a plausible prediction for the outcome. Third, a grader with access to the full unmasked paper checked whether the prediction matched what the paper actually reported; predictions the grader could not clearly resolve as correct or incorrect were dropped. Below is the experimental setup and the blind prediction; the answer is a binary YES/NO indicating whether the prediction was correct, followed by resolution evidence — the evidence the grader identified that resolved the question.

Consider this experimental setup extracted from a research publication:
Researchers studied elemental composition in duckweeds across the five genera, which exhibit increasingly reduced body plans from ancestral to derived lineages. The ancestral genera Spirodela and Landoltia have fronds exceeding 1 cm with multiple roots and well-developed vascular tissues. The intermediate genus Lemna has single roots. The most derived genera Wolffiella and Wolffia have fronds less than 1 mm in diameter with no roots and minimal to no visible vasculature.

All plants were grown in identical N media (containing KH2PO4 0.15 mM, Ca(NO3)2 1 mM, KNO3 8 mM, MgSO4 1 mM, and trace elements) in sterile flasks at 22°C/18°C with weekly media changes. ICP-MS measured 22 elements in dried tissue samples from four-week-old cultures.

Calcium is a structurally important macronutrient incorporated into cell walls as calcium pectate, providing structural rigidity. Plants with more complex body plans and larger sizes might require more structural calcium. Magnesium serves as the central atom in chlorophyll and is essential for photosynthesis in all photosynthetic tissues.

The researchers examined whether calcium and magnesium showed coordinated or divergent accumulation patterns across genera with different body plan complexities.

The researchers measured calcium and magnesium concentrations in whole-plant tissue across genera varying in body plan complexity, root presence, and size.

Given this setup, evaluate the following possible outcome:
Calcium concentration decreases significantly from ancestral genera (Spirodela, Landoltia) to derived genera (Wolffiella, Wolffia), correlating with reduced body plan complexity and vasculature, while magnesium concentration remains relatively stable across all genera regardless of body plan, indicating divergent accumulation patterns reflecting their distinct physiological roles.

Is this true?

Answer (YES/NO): NO